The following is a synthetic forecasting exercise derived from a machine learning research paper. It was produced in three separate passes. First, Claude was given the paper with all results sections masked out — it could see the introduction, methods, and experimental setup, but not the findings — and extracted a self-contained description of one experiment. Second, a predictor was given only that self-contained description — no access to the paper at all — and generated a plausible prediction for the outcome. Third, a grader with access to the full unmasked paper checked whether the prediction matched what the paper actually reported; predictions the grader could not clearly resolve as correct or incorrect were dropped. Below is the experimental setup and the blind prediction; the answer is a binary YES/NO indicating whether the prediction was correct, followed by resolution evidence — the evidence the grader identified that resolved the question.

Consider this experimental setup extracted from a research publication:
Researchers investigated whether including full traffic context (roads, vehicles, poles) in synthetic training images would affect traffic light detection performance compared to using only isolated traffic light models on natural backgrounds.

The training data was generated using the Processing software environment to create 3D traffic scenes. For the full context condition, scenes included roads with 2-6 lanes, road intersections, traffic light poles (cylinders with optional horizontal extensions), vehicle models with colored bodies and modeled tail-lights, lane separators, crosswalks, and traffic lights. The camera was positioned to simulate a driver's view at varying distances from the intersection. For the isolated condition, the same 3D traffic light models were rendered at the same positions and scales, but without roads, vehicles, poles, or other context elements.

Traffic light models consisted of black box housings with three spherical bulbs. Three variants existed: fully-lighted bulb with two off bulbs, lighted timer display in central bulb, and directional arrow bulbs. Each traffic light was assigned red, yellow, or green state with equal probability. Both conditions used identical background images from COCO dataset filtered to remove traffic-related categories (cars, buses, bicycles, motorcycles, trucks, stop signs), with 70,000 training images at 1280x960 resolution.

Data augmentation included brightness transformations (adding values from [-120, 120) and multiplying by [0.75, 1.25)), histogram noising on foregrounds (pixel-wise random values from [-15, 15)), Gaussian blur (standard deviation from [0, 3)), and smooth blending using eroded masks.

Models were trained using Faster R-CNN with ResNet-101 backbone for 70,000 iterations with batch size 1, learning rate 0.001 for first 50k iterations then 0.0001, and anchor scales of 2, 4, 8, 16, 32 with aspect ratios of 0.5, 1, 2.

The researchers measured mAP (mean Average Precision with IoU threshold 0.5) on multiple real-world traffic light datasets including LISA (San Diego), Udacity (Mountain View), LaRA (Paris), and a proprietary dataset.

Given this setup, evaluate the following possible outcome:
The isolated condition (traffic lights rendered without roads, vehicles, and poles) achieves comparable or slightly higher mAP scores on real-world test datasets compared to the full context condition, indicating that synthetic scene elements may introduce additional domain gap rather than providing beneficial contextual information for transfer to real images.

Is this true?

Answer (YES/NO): NO